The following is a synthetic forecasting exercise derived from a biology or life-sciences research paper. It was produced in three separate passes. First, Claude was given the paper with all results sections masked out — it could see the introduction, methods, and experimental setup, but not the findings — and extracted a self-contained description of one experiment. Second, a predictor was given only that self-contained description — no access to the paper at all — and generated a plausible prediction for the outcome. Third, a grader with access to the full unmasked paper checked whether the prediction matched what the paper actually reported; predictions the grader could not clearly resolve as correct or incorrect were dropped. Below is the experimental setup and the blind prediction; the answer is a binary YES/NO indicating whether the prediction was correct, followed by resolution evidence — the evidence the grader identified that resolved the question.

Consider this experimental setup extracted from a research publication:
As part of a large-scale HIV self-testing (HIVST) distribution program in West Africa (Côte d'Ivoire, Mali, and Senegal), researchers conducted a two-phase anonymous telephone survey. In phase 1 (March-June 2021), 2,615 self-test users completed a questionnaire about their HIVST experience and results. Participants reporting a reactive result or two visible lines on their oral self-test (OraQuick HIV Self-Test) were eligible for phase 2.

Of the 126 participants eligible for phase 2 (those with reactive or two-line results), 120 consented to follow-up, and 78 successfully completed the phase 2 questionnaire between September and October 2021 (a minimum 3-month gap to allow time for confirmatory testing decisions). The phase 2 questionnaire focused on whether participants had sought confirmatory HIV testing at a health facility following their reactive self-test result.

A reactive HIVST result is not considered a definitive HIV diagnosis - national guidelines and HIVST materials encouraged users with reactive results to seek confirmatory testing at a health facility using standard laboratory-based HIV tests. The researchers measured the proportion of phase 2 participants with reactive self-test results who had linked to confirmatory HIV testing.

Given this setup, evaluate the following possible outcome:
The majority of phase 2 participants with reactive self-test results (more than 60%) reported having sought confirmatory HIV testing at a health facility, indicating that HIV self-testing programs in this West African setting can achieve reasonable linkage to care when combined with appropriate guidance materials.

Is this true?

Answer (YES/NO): NO